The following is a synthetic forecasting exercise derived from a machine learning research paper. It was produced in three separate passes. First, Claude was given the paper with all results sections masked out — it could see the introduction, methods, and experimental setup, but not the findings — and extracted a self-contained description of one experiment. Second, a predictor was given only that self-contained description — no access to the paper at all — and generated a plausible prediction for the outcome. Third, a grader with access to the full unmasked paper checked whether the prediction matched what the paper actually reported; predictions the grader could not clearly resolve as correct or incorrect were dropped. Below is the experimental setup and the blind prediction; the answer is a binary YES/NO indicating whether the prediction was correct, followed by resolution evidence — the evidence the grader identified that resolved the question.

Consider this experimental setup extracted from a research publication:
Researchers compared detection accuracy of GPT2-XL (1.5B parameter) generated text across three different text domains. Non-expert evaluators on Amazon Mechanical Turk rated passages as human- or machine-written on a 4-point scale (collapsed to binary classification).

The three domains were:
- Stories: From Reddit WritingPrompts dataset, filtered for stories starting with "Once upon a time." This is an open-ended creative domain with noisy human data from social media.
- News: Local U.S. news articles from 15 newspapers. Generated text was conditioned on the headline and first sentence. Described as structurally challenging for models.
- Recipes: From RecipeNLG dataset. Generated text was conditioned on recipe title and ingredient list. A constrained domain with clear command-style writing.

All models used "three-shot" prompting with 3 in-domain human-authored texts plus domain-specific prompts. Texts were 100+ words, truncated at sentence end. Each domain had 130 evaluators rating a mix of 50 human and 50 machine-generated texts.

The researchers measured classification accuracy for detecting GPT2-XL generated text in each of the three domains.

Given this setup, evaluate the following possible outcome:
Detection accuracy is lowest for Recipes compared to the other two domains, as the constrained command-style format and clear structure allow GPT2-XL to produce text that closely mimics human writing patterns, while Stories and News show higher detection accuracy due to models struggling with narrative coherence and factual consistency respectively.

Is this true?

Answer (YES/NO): YES